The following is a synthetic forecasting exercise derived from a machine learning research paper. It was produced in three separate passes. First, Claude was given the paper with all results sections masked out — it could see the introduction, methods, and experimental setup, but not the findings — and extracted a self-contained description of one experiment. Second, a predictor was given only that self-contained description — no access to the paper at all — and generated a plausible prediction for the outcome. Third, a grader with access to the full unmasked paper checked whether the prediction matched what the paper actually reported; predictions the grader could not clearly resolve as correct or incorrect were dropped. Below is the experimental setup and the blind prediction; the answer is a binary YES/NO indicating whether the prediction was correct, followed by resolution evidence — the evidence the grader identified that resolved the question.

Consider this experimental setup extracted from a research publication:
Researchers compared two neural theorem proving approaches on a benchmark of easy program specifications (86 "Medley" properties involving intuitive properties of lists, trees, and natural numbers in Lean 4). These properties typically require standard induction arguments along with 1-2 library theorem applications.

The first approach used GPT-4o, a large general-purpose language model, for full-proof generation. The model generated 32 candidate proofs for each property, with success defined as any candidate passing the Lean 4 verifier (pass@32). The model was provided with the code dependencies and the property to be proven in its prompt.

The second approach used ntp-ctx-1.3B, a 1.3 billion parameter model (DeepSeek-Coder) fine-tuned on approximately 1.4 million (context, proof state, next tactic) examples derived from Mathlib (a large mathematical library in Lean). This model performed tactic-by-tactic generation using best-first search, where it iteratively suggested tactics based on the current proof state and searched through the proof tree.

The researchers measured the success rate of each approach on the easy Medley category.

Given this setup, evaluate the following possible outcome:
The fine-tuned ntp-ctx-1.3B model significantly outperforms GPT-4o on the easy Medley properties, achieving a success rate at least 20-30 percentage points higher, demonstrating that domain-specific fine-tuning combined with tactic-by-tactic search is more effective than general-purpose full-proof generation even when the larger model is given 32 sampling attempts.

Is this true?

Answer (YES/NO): NO